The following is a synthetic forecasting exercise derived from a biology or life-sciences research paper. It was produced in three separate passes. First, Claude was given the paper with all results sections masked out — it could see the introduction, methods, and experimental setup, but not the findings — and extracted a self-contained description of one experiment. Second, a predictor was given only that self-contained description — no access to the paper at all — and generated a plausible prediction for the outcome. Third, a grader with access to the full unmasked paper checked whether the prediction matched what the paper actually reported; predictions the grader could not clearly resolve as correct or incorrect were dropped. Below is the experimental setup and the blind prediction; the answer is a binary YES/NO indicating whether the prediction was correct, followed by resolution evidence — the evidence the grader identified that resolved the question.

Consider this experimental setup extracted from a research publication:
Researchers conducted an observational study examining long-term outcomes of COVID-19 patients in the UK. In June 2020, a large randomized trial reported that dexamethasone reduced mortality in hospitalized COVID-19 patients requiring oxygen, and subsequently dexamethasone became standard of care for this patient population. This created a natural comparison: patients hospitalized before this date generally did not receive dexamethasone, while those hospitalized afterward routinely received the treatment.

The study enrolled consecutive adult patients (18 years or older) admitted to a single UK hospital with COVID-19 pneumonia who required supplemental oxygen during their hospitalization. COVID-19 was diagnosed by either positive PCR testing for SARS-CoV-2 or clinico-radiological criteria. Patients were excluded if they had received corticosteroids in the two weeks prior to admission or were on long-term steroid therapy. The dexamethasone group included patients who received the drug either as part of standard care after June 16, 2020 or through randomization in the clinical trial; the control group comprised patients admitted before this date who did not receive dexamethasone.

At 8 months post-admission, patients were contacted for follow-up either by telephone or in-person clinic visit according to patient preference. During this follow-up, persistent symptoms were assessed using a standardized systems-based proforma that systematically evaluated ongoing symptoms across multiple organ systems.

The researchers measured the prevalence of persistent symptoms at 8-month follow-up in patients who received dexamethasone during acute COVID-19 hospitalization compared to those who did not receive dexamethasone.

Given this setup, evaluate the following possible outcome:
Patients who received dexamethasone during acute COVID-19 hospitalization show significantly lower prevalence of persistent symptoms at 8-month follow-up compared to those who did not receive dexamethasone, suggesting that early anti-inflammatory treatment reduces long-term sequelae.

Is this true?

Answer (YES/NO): YES